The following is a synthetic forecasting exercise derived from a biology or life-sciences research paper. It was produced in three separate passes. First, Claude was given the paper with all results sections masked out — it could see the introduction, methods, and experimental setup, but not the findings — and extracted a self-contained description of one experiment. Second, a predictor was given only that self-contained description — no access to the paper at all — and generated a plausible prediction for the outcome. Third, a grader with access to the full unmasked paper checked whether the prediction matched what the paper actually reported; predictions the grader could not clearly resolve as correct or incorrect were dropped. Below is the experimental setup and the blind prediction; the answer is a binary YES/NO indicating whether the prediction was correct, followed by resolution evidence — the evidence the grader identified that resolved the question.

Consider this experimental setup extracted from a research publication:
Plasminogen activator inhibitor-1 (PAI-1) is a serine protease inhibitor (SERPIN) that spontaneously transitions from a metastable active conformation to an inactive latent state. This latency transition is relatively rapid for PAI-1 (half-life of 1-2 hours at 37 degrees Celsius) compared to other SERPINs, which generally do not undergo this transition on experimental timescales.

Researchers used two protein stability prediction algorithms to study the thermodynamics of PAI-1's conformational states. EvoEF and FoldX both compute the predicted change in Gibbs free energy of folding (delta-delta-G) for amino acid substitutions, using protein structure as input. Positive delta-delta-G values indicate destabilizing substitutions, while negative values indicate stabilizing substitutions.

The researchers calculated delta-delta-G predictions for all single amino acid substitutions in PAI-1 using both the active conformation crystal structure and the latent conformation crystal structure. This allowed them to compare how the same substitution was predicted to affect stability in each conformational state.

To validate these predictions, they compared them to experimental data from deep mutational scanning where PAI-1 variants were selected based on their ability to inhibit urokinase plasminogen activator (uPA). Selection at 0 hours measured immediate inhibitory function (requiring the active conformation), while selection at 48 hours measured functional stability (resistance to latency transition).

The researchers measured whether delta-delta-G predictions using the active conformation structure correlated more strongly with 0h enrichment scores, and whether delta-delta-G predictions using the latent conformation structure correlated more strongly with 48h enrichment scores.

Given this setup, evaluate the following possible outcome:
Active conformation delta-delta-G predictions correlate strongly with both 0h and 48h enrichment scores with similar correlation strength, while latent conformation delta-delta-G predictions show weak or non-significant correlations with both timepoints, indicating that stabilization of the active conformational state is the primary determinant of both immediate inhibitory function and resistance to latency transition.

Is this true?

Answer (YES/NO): NO